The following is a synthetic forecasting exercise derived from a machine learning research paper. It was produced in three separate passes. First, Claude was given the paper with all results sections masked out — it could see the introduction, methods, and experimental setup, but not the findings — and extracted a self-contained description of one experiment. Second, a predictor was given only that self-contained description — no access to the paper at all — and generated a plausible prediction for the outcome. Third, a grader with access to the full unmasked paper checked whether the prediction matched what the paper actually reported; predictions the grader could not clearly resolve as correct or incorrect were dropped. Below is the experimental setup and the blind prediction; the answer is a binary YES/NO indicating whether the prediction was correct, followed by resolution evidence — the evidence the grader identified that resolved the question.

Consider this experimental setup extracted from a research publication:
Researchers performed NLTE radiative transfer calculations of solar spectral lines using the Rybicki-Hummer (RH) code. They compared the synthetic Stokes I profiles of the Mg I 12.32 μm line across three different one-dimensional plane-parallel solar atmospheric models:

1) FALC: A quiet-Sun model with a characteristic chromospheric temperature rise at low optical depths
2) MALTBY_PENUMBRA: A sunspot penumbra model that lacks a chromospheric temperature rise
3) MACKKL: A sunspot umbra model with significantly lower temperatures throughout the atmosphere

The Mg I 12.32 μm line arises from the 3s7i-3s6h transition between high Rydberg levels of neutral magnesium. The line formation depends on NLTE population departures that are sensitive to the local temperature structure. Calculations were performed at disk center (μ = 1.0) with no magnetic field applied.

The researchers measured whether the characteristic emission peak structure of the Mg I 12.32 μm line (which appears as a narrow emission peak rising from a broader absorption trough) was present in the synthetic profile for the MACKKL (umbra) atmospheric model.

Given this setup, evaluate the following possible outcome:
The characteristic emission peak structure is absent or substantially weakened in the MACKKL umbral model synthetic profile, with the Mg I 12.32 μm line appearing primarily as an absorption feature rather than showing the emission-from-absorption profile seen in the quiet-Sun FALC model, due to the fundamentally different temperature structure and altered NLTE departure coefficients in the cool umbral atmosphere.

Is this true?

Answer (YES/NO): NO